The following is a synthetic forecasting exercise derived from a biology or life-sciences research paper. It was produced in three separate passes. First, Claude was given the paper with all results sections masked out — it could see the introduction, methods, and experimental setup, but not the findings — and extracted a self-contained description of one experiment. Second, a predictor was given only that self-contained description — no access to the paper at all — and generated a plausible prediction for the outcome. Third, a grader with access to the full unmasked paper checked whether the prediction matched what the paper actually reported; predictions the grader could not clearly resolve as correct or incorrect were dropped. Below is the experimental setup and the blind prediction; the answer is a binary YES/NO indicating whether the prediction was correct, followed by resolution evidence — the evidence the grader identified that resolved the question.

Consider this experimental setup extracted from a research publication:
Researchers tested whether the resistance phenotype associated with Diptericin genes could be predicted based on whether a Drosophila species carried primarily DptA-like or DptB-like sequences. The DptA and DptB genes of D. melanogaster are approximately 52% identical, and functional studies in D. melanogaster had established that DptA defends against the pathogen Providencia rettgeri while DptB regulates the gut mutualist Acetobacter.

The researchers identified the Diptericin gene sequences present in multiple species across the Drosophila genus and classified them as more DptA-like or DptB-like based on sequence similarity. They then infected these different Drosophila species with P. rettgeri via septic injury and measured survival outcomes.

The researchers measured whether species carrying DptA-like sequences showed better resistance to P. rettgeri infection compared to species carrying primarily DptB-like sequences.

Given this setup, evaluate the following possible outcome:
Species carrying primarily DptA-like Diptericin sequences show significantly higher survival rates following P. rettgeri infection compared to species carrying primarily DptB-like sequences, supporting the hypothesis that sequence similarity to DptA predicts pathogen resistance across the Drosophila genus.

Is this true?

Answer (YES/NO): NO